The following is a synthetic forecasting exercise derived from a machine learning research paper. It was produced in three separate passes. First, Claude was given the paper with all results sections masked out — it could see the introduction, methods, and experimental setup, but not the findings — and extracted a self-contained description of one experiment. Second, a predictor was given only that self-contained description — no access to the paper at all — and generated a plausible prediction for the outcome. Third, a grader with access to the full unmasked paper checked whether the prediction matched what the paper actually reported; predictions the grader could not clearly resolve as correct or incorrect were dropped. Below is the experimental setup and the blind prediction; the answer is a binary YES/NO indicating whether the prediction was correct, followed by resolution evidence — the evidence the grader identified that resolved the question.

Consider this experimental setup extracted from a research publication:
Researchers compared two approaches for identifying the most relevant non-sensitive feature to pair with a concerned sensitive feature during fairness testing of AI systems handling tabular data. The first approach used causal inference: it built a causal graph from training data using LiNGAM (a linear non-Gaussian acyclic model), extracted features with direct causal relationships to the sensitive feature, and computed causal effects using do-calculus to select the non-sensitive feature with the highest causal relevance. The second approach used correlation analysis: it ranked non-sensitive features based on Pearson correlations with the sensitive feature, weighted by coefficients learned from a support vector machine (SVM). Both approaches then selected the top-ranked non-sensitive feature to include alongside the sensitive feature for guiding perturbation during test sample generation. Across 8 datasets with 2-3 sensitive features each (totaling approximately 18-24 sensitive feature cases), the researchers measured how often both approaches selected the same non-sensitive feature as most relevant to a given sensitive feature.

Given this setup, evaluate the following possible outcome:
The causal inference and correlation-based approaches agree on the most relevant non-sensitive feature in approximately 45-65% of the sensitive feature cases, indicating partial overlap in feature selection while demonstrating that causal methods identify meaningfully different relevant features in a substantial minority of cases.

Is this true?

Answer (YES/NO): NO